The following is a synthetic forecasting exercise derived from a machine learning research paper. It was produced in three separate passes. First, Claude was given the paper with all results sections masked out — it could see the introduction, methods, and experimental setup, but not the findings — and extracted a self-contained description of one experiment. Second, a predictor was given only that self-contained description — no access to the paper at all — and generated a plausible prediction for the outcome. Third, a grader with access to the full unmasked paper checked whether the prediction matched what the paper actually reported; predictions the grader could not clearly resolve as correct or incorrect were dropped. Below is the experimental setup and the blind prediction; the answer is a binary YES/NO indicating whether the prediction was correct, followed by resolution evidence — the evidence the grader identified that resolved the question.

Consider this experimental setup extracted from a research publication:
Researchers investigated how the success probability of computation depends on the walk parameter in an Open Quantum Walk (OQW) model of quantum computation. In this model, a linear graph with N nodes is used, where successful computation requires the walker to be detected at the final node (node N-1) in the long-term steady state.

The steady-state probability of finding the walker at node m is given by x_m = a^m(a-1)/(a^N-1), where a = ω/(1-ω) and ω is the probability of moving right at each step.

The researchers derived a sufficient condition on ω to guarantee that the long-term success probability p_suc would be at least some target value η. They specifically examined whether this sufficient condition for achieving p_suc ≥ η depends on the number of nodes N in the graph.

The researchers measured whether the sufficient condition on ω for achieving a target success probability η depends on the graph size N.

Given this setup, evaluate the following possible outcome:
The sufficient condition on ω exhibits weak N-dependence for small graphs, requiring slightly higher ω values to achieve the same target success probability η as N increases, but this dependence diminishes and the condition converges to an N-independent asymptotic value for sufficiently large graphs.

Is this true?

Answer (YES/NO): NO